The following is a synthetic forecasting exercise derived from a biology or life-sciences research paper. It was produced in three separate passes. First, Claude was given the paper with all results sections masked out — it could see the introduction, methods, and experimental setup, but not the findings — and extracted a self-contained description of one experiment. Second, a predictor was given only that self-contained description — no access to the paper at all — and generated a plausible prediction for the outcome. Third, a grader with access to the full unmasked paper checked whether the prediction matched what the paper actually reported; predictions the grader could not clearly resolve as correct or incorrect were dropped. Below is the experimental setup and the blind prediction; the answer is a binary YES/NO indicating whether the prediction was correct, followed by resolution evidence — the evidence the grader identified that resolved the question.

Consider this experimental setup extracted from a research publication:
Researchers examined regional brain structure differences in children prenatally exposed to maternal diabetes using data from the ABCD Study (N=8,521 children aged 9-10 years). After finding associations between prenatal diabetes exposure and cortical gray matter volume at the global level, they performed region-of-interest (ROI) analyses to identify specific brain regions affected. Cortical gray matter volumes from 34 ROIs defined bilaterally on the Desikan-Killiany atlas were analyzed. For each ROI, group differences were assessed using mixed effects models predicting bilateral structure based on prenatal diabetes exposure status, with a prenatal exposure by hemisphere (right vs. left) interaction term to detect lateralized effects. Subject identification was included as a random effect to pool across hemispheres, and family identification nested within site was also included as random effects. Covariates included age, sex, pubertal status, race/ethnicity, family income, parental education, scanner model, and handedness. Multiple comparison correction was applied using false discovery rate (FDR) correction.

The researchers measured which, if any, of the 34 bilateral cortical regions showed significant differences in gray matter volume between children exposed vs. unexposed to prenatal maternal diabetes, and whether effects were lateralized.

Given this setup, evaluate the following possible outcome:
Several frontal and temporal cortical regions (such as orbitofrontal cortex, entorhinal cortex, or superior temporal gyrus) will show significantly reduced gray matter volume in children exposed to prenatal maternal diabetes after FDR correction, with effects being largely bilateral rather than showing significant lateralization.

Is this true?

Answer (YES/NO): NO